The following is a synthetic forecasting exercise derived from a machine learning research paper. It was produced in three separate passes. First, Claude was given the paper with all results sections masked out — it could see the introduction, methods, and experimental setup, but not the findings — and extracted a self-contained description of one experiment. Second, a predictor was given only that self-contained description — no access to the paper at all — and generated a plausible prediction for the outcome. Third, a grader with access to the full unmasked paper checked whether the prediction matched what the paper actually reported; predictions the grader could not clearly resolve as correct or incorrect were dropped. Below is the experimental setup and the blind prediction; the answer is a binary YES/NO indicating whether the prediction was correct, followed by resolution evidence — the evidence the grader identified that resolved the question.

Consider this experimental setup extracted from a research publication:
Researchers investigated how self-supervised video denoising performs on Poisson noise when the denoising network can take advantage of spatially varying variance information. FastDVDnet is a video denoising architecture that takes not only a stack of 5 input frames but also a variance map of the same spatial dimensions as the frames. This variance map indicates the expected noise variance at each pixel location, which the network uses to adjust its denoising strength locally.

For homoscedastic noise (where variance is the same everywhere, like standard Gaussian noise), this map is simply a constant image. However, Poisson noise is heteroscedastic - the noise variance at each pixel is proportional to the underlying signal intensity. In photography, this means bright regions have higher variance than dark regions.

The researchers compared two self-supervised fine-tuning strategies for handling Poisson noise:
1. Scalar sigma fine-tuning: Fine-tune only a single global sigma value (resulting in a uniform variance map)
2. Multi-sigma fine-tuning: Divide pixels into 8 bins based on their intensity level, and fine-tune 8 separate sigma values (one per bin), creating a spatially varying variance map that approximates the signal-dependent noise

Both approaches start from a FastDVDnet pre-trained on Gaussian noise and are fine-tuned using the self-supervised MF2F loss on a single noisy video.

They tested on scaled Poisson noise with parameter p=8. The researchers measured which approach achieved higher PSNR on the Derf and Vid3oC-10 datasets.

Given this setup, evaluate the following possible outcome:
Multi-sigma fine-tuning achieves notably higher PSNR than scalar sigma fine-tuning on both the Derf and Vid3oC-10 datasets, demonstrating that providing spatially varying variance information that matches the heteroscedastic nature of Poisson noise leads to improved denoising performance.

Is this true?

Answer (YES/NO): YES